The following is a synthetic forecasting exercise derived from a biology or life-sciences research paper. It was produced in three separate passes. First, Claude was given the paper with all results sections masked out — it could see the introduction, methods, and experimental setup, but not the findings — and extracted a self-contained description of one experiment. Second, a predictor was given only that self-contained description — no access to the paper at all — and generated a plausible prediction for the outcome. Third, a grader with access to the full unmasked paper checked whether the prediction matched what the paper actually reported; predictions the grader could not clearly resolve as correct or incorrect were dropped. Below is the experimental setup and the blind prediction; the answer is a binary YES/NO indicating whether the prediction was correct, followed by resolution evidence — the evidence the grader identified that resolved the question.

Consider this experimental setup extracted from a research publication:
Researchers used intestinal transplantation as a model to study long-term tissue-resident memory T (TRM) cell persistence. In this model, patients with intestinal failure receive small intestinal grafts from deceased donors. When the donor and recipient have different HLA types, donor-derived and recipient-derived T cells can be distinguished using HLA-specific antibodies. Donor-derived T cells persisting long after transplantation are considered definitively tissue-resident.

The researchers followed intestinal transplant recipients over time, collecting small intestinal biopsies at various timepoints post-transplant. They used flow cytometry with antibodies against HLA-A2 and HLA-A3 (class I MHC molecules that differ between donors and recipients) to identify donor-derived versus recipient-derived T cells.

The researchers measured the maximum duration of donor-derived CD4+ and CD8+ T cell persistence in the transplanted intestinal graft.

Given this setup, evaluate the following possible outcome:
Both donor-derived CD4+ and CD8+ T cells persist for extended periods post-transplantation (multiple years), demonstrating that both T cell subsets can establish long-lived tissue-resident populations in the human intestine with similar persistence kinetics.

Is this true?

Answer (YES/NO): YES